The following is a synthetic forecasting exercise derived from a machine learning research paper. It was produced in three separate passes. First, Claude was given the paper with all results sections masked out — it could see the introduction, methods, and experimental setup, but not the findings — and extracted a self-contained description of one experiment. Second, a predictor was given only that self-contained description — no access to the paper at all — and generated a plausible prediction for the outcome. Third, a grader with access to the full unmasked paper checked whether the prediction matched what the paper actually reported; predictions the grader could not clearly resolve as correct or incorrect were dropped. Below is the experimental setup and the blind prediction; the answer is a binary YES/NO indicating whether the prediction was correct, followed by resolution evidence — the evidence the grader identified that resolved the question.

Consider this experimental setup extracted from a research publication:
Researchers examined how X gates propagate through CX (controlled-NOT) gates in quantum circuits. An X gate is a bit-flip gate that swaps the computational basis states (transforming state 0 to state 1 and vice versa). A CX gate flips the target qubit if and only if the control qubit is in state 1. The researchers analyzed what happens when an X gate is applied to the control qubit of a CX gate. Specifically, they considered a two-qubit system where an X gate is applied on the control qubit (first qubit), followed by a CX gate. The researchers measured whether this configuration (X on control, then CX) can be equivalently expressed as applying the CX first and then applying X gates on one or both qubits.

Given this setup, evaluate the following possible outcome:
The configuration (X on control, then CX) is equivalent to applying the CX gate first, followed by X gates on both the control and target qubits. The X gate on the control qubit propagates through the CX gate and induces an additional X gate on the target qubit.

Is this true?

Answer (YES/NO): YES